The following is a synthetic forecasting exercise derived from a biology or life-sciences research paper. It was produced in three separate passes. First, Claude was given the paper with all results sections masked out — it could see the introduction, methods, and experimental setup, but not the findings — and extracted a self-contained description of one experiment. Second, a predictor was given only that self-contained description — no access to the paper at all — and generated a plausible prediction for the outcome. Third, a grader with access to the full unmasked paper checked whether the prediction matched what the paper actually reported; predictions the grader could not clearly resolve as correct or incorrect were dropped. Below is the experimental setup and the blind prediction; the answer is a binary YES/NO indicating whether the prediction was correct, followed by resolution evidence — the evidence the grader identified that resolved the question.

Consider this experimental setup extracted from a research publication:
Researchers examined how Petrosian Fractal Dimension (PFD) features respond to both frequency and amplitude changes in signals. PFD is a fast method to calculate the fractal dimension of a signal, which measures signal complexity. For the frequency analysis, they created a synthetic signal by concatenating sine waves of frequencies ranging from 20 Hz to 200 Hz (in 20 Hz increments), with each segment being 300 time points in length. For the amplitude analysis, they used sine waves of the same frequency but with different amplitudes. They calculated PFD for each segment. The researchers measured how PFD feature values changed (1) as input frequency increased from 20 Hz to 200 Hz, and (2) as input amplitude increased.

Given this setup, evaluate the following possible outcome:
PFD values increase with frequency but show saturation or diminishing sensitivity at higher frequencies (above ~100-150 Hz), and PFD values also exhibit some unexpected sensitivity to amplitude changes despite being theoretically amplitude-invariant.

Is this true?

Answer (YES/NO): NO